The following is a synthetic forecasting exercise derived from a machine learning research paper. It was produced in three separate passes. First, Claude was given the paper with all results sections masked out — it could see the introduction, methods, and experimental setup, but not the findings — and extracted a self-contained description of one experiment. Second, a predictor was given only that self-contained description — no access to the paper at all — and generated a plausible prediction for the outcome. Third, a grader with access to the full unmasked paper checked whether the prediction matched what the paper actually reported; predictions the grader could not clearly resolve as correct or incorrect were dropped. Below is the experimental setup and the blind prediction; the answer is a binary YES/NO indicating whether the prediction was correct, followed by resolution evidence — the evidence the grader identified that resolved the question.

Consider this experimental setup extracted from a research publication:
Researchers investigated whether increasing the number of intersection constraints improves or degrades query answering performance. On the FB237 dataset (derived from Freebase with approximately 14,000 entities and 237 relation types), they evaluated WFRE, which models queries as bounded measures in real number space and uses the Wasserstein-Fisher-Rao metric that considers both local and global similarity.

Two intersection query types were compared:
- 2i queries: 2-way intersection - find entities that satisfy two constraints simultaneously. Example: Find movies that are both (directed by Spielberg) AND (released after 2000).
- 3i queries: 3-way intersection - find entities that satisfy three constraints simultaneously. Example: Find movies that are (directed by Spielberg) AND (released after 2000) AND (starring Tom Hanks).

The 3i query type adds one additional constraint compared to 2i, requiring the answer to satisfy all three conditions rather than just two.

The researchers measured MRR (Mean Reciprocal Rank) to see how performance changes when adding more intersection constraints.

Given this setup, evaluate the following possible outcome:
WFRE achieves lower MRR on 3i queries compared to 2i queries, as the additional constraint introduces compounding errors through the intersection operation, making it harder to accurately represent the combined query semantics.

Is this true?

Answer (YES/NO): NO